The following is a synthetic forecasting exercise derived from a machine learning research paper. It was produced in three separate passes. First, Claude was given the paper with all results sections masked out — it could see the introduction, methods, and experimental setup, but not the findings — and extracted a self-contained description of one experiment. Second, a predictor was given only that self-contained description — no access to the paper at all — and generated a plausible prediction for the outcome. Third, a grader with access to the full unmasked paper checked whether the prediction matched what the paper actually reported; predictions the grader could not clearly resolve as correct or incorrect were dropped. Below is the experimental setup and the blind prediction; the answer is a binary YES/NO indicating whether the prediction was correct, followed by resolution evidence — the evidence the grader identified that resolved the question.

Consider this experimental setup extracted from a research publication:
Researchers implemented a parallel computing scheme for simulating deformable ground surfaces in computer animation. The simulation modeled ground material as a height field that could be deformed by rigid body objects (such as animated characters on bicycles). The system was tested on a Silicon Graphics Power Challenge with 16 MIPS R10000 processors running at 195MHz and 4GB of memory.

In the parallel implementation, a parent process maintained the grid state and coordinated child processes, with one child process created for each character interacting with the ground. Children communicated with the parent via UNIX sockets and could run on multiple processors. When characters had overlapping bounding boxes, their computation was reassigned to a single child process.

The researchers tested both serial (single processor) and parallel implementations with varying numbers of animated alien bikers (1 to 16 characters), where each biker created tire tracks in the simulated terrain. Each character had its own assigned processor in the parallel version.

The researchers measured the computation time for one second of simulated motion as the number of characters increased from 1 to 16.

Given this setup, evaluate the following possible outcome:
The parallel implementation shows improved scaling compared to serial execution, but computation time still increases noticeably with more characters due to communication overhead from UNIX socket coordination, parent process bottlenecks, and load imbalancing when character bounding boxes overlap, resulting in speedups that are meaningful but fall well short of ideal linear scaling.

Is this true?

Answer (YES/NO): YES